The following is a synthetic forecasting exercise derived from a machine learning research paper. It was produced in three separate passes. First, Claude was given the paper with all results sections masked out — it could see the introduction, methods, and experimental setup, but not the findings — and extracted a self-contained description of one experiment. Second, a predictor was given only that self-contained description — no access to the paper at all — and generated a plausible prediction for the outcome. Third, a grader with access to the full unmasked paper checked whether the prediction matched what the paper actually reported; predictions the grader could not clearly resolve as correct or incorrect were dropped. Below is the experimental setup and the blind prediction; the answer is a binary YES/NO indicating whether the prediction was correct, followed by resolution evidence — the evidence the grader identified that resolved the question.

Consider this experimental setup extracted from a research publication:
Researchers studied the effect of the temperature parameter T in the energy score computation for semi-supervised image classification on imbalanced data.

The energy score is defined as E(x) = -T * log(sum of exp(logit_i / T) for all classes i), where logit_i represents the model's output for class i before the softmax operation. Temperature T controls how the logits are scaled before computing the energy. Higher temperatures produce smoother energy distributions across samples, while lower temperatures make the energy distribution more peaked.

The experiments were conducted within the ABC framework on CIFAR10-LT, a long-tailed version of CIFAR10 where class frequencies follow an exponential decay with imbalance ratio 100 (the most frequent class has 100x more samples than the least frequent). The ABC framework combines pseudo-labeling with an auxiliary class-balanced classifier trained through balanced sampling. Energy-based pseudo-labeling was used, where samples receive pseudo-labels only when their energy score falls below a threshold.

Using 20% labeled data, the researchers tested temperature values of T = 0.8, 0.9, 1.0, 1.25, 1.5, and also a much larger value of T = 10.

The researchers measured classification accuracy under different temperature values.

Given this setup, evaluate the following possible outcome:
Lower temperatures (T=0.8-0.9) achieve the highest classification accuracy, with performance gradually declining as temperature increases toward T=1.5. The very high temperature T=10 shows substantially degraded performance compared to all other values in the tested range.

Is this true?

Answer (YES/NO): NO